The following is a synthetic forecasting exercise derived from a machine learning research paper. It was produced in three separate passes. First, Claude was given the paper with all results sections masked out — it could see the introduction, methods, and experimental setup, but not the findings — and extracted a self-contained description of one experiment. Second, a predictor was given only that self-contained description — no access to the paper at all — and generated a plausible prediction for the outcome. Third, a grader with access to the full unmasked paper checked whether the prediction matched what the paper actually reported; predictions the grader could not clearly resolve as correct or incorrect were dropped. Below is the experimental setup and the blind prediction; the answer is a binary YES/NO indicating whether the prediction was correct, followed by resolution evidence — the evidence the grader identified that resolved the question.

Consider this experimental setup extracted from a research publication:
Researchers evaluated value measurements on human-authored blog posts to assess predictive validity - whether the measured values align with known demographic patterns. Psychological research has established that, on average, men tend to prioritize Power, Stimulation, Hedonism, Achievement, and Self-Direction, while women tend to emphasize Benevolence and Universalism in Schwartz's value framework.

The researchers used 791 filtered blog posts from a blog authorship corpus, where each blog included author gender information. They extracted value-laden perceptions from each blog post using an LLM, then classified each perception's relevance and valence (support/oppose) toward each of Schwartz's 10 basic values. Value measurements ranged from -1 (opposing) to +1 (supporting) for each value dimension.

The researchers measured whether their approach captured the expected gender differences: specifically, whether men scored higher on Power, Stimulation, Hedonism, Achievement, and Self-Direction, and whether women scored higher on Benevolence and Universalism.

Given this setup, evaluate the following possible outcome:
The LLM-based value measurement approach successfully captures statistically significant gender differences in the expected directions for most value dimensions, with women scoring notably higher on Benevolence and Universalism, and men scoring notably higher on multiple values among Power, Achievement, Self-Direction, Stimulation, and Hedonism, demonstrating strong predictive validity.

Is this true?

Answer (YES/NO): NO